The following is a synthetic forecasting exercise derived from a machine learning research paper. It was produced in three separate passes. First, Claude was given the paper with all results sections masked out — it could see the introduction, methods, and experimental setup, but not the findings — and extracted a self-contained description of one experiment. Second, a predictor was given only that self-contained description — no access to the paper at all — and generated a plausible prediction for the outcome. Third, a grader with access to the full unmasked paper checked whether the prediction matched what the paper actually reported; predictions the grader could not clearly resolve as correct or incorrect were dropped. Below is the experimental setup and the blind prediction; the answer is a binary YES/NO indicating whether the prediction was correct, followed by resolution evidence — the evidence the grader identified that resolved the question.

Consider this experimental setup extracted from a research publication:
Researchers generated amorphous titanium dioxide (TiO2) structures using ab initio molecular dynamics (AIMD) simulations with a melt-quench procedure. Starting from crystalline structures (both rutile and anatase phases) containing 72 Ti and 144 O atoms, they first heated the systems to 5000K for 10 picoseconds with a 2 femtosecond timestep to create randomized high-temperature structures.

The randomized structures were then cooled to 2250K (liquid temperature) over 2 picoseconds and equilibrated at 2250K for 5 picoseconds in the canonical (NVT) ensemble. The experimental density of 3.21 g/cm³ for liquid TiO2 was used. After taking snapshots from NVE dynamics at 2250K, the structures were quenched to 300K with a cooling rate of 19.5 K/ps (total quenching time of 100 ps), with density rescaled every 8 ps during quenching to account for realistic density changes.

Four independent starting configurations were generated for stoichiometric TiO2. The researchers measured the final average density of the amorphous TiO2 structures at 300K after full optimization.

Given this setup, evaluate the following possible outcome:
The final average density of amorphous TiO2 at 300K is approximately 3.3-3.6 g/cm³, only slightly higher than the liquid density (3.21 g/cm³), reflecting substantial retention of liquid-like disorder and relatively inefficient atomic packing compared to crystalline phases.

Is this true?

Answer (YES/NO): NO